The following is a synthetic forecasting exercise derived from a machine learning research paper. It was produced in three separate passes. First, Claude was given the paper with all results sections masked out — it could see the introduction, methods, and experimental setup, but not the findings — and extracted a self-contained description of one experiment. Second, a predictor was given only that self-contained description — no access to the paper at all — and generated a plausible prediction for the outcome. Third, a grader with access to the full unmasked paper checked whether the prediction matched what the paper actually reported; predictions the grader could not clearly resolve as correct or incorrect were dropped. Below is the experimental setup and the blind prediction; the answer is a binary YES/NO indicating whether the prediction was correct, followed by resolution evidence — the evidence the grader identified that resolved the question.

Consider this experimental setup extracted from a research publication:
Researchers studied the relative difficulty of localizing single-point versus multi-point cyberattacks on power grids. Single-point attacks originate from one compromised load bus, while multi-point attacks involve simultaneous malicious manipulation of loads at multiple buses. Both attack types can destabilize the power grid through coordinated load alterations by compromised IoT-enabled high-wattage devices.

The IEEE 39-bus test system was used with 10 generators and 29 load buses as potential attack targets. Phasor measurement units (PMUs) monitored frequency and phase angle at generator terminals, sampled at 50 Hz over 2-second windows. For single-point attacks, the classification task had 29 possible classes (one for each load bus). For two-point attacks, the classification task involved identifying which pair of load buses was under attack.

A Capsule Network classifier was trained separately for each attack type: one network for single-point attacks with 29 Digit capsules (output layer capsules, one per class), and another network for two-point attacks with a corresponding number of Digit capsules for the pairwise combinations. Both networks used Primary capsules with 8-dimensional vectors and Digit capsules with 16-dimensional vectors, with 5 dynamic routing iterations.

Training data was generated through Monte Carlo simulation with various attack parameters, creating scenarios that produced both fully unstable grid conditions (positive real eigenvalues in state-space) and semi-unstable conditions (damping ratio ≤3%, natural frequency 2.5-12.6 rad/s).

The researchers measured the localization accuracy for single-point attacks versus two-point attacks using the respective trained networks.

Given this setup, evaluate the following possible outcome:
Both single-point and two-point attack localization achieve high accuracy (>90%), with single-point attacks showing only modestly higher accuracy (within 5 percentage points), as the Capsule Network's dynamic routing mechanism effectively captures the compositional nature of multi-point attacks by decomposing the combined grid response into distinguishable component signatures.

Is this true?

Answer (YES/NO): YES